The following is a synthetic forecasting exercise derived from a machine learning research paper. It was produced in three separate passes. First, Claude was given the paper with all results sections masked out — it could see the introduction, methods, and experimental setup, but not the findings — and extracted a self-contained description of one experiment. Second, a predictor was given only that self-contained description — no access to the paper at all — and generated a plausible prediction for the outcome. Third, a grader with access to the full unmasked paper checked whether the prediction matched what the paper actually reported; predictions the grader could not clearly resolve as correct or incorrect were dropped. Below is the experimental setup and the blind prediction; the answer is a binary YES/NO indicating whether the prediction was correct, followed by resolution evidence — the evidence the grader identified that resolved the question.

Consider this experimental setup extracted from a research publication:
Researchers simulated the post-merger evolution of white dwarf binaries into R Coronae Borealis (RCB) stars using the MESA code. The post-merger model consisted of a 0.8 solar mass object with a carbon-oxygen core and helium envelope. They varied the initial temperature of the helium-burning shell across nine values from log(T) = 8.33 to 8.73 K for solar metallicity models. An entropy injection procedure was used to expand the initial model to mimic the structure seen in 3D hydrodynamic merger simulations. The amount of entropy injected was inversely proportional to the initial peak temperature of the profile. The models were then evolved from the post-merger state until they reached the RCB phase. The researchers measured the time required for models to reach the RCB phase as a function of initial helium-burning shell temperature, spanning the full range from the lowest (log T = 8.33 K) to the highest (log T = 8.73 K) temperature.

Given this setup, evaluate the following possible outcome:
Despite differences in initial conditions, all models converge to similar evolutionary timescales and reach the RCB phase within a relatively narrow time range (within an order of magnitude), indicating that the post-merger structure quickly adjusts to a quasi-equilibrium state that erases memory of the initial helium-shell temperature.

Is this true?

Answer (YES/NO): NO